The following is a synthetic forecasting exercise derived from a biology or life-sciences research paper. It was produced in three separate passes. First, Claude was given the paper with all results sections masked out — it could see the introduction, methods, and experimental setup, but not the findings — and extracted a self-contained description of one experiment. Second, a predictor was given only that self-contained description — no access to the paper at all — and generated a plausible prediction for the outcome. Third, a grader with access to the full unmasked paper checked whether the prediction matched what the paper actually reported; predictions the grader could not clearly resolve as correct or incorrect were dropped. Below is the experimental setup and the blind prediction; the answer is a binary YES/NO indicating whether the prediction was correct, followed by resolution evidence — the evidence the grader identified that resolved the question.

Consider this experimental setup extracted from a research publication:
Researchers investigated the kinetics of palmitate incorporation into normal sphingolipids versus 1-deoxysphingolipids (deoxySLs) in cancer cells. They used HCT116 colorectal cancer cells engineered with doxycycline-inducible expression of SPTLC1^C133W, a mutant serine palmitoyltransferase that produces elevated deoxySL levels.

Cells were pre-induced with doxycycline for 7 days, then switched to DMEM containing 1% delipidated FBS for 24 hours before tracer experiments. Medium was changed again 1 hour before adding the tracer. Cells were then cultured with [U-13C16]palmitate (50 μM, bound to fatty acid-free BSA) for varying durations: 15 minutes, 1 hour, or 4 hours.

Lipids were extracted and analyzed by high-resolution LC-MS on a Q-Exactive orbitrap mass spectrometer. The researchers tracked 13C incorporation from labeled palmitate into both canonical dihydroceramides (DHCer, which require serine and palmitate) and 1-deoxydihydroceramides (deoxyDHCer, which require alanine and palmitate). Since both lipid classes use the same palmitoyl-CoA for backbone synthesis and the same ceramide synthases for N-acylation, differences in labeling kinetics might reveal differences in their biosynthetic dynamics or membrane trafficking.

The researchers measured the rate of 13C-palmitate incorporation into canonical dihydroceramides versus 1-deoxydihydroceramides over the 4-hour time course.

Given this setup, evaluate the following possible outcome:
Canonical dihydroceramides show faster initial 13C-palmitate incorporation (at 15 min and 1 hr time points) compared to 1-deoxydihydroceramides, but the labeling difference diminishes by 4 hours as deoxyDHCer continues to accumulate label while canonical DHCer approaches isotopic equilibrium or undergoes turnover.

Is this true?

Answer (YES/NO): NO